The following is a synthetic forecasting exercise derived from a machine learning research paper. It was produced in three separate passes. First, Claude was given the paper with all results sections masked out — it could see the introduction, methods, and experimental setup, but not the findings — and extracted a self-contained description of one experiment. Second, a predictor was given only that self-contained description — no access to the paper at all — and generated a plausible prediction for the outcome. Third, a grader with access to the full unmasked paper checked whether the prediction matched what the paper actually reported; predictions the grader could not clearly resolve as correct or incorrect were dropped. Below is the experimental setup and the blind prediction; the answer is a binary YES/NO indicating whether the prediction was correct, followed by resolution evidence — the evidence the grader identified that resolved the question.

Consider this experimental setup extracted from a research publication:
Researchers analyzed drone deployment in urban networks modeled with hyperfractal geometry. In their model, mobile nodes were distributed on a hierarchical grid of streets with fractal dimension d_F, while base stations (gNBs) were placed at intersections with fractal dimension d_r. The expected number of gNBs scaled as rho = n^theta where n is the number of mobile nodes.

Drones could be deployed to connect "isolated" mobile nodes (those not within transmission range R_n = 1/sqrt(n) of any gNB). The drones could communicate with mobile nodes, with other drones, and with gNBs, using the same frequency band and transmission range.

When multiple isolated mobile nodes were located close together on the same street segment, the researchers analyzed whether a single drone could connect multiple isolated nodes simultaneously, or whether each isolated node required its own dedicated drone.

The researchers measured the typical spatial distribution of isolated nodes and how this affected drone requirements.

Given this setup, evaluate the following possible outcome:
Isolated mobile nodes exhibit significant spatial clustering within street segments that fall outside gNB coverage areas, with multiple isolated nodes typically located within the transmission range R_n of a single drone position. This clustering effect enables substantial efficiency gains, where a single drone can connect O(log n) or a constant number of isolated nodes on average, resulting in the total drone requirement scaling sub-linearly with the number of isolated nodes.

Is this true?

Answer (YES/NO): NO